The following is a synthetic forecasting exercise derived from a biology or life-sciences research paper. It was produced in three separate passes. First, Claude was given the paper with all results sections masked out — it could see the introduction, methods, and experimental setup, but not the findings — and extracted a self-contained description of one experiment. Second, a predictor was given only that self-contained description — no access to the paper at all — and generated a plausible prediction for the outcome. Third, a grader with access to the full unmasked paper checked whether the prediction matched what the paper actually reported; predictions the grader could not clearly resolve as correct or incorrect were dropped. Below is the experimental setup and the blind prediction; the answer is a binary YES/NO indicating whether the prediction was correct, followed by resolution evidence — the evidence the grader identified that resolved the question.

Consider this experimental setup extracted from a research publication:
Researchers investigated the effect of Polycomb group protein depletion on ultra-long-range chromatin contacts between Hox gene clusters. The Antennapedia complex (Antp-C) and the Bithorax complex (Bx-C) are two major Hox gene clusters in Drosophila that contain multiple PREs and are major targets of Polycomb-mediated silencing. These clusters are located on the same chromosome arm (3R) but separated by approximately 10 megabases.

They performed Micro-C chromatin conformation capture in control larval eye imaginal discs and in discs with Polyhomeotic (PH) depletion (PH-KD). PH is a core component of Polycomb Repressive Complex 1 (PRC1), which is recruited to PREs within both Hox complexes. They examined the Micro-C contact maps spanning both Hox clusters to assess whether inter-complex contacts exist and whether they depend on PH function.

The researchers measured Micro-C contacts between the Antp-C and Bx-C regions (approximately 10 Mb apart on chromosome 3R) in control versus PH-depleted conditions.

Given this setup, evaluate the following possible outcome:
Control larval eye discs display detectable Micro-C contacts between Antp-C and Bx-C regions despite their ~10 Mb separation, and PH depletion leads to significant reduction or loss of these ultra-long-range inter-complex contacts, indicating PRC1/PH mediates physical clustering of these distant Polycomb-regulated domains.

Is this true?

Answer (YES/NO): YES